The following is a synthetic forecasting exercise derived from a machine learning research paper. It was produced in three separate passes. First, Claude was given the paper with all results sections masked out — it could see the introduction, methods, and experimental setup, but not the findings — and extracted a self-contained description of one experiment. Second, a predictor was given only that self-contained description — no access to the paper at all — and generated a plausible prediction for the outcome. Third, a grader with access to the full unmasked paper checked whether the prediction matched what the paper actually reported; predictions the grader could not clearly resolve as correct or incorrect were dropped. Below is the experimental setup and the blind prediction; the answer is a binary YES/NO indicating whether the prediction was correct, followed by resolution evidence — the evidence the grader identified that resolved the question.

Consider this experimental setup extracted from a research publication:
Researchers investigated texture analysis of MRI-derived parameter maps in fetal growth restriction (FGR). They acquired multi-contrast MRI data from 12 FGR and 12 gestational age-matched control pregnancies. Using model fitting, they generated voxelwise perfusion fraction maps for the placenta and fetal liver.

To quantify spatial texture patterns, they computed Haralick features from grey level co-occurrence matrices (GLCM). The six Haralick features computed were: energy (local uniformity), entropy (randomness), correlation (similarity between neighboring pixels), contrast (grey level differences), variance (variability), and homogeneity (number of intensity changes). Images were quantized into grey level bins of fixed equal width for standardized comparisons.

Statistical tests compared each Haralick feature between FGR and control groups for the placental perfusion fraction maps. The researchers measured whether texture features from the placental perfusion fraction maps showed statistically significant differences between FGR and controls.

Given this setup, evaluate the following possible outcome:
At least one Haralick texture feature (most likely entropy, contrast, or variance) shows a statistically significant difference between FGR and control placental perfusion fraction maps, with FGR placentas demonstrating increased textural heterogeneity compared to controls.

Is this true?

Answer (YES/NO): NO